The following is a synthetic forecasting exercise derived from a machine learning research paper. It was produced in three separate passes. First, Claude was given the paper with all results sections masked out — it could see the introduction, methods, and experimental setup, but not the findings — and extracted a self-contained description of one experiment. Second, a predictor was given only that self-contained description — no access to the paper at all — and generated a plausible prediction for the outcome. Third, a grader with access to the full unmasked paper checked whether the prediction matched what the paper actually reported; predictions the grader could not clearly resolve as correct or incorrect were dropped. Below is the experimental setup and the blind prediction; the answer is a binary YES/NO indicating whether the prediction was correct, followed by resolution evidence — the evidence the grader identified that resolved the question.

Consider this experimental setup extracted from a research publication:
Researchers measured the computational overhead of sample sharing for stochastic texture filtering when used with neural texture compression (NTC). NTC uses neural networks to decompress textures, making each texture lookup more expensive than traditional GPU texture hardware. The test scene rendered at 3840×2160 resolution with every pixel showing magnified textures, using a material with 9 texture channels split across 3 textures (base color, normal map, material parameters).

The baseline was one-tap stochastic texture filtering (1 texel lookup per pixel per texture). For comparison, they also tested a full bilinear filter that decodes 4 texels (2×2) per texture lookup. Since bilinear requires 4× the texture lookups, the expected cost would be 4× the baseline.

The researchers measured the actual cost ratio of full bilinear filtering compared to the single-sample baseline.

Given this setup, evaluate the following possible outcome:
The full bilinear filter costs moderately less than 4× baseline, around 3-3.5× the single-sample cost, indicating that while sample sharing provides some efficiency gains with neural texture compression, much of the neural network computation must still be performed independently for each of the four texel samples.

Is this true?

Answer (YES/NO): NO